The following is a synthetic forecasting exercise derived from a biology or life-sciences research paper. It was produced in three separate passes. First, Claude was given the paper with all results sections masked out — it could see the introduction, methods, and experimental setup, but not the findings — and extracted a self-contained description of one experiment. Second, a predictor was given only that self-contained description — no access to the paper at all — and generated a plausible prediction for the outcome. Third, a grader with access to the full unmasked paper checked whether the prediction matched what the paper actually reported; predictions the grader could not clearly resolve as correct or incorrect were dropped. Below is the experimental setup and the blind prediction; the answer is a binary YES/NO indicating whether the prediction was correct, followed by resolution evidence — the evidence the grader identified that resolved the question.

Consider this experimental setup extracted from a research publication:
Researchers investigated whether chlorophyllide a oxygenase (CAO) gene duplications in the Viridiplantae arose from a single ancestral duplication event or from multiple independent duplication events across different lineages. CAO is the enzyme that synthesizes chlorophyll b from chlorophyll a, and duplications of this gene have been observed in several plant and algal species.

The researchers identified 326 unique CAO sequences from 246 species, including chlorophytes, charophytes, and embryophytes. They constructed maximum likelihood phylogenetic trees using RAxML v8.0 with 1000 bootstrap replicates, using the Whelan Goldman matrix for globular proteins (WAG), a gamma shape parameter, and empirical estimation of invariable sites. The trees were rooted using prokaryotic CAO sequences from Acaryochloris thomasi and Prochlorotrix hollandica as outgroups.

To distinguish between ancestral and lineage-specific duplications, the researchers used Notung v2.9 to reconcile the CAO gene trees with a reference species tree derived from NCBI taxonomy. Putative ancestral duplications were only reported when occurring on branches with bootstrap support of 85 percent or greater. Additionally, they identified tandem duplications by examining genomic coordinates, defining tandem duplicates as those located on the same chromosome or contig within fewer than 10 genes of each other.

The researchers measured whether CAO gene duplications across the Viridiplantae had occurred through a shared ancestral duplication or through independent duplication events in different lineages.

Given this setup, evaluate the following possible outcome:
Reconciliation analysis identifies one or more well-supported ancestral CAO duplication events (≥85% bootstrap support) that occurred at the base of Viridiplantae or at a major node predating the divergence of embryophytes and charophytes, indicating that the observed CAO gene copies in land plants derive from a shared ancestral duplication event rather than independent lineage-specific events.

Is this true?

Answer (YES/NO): NO